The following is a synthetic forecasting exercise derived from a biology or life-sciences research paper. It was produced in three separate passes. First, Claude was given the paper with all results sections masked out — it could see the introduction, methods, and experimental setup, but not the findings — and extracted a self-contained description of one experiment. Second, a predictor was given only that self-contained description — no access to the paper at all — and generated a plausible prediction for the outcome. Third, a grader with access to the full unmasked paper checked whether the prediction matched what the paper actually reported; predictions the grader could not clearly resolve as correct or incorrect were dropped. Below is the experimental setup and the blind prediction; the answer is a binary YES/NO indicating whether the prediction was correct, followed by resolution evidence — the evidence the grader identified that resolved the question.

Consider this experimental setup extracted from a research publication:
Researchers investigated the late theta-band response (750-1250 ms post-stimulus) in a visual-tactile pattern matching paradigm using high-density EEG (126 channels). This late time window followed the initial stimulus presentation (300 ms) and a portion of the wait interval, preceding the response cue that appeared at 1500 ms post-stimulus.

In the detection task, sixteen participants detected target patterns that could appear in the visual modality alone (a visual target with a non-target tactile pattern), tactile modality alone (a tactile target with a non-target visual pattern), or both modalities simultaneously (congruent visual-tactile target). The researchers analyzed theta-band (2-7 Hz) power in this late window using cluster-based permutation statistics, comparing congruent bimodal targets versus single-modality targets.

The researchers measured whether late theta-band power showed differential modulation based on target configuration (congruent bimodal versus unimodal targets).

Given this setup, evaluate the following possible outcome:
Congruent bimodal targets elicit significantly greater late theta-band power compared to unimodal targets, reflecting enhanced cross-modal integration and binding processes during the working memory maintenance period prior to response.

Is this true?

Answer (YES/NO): NO